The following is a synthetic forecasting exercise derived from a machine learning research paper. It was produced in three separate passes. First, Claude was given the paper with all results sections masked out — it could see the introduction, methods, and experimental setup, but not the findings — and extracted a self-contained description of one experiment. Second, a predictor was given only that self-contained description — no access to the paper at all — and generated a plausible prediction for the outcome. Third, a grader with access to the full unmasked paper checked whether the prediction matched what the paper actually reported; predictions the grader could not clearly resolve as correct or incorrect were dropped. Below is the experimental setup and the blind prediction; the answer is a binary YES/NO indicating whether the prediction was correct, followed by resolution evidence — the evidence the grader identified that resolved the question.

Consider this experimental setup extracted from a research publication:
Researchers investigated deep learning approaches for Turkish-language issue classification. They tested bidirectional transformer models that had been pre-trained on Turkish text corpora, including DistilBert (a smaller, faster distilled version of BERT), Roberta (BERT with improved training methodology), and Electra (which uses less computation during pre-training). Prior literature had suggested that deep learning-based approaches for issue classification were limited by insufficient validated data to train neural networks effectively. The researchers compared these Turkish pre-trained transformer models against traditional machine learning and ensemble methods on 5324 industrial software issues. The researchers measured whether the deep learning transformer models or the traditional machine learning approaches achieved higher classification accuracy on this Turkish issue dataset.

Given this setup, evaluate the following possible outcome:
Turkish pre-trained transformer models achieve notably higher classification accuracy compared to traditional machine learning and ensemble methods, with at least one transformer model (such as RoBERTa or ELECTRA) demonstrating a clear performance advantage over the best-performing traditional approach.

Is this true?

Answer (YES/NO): NO